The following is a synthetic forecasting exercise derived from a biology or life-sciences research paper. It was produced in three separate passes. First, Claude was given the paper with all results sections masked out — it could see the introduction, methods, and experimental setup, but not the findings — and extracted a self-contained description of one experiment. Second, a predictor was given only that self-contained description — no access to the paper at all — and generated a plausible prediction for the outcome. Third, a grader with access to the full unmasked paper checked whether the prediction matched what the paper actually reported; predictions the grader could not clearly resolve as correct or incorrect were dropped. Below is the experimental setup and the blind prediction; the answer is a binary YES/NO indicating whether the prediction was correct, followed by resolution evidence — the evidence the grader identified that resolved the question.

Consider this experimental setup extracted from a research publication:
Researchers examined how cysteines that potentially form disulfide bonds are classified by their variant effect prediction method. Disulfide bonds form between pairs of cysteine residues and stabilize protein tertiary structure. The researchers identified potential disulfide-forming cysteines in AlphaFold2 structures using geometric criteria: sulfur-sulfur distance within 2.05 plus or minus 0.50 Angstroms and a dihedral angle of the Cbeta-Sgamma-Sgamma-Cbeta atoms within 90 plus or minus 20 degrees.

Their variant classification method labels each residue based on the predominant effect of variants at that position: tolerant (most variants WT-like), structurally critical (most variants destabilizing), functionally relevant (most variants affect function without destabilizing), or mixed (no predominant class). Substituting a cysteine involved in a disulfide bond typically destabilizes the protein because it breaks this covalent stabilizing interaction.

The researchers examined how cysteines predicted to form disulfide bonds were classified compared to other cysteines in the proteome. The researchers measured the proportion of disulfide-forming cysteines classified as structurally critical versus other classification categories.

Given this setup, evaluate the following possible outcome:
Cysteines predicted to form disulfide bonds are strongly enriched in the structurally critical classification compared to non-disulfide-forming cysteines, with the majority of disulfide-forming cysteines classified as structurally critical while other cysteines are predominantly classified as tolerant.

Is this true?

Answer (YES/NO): NO